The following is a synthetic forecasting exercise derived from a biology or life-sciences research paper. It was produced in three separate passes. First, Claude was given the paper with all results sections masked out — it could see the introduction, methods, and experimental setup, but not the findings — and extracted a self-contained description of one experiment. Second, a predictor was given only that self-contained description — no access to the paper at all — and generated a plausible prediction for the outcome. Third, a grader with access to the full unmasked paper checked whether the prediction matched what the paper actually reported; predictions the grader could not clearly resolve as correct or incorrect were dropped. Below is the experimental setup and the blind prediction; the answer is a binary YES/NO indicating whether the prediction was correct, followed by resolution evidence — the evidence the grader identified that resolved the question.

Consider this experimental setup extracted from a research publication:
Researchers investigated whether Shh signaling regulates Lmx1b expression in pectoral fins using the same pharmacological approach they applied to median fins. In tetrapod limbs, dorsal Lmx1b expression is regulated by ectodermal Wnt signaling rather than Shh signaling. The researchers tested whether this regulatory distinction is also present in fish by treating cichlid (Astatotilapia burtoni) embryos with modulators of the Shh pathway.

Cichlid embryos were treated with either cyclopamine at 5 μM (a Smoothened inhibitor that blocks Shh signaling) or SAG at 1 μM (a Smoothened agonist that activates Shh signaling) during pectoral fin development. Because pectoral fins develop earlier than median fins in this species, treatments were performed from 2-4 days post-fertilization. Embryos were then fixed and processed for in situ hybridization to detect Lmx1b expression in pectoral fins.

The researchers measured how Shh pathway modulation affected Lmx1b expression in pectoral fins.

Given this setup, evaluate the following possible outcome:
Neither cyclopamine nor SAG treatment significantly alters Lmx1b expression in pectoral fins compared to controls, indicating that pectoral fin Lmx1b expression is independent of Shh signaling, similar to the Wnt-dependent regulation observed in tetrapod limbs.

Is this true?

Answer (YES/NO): YES